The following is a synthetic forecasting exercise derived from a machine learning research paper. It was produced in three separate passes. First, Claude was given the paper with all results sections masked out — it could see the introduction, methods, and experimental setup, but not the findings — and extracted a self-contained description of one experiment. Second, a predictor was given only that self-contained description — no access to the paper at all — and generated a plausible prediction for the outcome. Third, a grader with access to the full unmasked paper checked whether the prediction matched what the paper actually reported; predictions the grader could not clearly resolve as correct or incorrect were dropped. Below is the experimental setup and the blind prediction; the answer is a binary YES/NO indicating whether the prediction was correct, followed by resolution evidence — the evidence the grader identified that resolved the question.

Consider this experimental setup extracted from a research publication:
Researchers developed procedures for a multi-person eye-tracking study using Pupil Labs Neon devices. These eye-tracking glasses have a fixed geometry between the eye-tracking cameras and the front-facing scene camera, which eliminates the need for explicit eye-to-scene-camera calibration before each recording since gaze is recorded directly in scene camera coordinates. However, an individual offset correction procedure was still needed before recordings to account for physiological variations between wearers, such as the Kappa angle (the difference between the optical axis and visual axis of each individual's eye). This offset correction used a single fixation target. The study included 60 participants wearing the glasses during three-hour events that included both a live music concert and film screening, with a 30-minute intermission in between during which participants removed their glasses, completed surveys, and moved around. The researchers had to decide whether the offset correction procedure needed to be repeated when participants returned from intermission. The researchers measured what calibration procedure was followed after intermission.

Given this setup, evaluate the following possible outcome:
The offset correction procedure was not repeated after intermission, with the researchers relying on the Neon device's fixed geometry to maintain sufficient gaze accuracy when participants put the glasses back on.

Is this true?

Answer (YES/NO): NO